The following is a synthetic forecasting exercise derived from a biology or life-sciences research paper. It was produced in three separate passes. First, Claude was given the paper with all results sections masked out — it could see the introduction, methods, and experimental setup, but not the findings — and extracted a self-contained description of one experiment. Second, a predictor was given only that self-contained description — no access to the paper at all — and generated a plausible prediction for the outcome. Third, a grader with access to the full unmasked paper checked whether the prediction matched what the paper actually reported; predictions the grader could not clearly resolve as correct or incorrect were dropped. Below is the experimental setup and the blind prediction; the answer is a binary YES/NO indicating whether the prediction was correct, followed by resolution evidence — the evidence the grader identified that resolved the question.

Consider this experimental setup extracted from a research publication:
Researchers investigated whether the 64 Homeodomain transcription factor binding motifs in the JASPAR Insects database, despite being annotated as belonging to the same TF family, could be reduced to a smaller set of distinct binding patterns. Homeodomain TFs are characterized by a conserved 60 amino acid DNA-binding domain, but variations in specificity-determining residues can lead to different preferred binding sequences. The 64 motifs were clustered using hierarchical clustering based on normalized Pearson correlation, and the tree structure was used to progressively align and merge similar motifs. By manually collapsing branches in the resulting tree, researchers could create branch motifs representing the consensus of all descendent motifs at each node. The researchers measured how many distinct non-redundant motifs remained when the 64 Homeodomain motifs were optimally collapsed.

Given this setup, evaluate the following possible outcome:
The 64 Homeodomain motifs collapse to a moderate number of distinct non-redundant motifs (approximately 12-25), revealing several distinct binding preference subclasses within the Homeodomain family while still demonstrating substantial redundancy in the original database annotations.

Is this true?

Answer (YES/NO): NO